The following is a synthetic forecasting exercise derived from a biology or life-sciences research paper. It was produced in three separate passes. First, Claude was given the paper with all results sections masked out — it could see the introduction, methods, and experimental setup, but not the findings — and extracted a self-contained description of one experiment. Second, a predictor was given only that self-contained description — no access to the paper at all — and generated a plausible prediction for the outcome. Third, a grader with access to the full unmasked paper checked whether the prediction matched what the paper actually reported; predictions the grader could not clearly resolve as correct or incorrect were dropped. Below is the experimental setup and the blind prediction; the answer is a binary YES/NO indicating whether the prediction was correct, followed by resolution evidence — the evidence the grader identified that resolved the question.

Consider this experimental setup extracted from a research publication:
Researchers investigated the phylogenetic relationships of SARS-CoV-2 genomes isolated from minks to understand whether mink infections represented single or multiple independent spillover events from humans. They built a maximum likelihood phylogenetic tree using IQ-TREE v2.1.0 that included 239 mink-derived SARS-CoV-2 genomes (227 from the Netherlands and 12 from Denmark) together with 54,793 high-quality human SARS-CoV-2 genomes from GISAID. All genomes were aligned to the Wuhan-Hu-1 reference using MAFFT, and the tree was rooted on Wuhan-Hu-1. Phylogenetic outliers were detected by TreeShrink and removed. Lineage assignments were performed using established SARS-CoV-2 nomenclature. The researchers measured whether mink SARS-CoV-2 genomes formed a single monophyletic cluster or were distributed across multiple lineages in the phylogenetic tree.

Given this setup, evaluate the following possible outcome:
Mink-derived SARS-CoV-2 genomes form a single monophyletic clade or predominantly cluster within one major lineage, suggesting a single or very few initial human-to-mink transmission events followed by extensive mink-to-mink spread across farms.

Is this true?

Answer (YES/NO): NO